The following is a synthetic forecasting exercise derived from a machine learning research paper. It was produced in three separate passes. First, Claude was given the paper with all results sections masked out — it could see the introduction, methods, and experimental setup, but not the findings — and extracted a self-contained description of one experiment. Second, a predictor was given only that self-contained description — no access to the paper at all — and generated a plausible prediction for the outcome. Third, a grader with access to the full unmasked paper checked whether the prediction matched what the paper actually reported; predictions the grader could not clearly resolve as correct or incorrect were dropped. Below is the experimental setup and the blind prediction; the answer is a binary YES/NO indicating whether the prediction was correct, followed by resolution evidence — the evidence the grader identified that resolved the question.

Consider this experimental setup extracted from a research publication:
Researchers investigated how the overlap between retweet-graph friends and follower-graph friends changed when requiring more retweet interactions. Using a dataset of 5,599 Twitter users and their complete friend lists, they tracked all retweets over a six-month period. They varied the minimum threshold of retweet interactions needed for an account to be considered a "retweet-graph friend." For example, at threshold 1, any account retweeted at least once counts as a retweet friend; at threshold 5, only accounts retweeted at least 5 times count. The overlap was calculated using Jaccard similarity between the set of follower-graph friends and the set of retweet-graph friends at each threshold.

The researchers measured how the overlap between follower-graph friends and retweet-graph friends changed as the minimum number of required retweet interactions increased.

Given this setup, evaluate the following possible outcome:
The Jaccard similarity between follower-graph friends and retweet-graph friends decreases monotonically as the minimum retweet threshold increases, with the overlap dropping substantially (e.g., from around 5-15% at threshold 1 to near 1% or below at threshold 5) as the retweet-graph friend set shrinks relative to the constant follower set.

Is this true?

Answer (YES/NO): NO